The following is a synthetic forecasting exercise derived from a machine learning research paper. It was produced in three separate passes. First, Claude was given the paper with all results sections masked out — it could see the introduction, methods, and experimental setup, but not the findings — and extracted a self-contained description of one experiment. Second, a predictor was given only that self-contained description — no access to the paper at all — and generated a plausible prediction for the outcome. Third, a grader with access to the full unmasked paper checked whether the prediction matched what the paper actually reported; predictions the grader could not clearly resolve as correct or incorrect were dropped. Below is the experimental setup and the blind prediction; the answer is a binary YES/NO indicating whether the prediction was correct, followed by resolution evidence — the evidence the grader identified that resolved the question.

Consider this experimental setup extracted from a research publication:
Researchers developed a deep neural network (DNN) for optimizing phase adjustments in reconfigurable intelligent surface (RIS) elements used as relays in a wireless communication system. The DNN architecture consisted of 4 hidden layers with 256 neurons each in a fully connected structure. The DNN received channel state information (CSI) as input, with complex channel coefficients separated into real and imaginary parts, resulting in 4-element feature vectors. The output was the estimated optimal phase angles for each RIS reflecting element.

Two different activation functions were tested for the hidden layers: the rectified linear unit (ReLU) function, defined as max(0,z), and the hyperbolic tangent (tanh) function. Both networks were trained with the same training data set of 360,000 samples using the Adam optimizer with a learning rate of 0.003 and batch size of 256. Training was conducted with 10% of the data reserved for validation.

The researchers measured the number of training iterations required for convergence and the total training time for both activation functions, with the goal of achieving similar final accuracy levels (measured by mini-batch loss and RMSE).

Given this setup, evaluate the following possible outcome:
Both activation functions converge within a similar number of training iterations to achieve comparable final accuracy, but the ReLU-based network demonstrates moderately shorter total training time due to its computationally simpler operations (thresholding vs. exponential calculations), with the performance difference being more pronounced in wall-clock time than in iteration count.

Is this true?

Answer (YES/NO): NO